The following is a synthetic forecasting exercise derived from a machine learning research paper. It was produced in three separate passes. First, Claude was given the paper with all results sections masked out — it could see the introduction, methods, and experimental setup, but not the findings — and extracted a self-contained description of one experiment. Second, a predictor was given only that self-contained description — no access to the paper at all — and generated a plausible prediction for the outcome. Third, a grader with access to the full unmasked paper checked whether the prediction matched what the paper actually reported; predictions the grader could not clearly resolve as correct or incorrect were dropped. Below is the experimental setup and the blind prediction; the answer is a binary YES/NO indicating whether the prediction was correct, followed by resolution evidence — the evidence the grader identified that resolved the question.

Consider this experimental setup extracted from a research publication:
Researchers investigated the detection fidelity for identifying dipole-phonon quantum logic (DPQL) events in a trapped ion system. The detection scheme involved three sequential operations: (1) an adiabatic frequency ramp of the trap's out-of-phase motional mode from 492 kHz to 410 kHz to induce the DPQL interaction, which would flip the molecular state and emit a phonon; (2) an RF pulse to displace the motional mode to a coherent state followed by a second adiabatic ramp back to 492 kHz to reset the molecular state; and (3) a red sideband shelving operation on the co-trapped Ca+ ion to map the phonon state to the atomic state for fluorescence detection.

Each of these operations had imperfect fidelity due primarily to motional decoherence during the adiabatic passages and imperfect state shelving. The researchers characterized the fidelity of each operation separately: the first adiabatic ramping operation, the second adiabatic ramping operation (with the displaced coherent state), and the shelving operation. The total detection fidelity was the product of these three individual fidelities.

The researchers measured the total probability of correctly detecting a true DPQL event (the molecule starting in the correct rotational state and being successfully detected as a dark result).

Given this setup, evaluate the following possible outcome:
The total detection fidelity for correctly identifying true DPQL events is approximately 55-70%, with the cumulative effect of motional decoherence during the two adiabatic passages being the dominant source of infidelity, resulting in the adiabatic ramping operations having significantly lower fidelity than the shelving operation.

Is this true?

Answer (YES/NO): NO